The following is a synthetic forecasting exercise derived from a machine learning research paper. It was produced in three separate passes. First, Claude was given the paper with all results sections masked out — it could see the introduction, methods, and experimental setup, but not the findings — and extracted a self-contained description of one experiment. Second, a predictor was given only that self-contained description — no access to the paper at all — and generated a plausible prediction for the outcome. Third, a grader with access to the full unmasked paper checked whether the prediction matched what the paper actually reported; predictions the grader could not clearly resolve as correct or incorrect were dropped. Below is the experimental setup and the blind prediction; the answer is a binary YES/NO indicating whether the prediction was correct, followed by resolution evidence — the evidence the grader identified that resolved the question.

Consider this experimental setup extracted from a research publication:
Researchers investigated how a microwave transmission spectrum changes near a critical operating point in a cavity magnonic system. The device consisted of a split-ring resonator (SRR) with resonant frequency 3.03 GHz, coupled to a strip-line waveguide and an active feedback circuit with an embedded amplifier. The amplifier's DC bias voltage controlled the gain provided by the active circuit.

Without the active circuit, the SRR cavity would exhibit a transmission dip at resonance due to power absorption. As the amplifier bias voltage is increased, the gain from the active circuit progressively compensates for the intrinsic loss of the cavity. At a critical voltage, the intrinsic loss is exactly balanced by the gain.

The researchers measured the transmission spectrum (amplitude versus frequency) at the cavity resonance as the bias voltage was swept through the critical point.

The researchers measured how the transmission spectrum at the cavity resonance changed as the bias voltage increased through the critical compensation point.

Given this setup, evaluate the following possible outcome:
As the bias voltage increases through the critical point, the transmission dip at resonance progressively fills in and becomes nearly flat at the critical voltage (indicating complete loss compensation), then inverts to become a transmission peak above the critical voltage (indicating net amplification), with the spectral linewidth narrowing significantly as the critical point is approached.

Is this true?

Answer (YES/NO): NO